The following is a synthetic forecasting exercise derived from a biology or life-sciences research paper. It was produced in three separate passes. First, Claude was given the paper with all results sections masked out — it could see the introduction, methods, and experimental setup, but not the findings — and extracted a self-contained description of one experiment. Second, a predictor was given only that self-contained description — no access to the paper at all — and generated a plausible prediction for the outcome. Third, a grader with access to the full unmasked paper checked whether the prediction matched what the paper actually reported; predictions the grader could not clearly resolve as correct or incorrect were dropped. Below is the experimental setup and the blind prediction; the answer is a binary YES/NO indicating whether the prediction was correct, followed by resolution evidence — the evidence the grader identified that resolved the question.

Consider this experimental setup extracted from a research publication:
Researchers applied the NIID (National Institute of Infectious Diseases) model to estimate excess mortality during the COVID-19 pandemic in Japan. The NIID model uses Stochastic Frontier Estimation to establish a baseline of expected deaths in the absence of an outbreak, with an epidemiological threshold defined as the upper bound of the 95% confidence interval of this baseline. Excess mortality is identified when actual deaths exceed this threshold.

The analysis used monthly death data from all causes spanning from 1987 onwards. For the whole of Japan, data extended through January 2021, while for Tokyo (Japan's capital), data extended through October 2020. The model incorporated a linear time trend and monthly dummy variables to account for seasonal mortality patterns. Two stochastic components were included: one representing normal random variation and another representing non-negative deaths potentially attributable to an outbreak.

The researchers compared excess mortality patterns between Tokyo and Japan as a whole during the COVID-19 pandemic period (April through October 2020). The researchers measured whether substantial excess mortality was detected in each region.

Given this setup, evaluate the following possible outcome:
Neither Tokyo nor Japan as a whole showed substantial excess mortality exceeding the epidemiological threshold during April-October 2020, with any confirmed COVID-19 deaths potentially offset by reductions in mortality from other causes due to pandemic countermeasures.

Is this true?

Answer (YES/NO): NO